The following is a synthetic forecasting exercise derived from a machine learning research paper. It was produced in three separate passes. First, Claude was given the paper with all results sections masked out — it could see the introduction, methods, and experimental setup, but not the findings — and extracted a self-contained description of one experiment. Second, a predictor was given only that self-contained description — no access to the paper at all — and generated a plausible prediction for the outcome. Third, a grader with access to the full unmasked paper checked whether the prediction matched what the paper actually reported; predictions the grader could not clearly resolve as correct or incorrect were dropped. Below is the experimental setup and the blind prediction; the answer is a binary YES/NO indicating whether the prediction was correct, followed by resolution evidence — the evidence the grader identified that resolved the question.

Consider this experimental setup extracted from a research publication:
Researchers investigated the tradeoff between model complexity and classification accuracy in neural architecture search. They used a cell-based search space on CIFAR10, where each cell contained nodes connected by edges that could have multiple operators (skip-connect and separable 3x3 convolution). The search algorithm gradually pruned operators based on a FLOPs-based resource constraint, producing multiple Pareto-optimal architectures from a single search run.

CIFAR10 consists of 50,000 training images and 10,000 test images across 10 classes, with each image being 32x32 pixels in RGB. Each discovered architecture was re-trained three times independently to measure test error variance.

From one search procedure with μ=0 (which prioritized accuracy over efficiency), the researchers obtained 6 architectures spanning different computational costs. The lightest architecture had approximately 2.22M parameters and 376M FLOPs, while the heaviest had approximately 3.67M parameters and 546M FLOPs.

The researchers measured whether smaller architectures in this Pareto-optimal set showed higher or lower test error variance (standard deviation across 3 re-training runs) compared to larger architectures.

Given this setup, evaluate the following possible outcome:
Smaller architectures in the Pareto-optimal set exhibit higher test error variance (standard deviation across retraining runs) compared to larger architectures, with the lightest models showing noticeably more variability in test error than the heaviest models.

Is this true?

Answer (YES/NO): NO